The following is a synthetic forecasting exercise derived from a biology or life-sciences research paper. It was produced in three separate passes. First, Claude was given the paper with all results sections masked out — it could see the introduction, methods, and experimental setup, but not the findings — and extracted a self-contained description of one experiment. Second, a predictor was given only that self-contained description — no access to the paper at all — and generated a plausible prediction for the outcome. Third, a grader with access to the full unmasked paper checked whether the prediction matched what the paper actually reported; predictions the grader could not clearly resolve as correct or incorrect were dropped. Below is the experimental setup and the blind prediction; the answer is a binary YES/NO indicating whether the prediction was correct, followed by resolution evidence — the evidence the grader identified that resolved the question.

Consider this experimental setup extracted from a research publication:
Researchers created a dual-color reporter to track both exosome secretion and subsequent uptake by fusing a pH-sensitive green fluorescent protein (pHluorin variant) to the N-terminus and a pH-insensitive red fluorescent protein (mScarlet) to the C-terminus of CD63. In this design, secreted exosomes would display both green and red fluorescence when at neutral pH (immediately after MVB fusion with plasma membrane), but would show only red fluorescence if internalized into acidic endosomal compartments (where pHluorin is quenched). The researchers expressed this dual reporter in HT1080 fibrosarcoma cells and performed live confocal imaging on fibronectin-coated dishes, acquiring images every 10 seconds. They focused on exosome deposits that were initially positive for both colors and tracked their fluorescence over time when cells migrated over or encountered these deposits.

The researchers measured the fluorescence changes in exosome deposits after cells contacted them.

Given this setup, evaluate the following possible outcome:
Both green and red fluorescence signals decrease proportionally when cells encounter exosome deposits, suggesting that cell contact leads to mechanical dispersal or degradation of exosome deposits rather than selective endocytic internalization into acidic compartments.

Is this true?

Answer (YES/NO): NO